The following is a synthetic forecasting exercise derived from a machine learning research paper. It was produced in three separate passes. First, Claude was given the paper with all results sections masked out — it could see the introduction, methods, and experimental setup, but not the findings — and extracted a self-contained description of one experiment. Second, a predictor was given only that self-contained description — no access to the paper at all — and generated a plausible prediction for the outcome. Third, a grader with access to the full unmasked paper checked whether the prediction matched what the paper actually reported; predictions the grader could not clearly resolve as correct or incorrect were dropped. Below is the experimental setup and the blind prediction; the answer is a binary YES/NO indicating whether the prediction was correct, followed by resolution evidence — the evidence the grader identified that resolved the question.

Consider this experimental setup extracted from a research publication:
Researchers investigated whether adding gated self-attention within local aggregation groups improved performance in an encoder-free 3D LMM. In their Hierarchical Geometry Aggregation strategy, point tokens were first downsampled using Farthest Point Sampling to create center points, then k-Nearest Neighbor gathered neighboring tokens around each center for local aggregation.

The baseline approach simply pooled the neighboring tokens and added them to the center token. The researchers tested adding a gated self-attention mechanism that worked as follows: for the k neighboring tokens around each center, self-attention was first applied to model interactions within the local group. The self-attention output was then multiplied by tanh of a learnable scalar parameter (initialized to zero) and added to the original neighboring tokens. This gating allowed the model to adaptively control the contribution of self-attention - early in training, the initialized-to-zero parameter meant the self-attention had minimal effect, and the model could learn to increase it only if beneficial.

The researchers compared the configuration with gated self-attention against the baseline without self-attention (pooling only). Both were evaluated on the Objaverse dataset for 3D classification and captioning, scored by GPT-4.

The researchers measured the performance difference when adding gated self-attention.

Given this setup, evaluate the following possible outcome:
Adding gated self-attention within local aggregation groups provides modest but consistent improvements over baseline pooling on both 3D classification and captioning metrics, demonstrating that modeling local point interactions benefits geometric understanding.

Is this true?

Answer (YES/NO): YES